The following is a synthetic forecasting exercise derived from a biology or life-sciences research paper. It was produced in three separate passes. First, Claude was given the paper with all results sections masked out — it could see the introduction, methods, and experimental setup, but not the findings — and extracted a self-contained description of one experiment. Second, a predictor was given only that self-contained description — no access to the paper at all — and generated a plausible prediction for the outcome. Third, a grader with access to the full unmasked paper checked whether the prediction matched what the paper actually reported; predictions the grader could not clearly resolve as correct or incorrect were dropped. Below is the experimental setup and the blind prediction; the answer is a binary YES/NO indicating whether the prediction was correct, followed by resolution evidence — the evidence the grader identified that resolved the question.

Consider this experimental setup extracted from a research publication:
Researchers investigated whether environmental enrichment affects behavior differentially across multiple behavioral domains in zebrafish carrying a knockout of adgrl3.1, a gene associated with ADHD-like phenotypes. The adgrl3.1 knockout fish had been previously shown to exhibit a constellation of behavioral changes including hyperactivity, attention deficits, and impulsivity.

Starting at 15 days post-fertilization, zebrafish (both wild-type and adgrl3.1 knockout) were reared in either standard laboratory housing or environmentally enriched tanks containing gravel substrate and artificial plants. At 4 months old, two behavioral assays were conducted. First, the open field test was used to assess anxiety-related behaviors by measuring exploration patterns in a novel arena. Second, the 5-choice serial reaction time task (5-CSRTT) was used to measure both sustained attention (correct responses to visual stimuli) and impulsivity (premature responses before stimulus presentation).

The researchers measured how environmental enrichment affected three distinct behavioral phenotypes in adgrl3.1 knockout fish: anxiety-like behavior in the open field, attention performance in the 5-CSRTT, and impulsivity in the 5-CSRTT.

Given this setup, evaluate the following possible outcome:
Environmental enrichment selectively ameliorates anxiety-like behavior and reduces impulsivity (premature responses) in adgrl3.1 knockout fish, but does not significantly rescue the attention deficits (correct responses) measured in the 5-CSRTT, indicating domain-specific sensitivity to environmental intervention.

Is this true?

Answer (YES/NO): NO